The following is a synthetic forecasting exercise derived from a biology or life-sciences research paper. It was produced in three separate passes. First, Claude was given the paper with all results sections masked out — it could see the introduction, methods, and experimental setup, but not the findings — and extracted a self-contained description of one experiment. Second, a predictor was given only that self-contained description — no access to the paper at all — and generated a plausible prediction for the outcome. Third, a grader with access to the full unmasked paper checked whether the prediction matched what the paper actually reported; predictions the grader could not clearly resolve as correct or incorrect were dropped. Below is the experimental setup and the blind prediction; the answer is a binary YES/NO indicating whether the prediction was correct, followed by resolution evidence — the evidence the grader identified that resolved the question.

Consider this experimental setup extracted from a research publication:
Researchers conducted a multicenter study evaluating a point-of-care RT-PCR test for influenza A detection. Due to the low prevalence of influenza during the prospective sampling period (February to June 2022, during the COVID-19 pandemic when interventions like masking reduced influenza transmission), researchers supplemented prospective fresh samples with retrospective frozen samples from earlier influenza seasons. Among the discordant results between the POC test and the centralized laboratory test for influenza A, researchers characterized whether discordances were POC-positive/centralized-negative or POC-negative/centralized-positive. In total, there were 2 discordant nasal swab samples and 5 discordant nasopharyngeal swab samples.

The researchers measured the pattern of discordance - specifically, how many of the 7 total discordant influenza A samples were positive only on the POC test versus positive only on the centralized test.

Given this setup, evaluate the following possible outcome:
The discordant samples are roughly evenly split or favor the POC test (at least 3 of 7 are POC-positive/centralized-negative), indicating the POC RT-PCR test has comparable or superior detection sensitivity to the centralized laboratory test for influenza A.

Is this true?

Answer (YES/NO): YES